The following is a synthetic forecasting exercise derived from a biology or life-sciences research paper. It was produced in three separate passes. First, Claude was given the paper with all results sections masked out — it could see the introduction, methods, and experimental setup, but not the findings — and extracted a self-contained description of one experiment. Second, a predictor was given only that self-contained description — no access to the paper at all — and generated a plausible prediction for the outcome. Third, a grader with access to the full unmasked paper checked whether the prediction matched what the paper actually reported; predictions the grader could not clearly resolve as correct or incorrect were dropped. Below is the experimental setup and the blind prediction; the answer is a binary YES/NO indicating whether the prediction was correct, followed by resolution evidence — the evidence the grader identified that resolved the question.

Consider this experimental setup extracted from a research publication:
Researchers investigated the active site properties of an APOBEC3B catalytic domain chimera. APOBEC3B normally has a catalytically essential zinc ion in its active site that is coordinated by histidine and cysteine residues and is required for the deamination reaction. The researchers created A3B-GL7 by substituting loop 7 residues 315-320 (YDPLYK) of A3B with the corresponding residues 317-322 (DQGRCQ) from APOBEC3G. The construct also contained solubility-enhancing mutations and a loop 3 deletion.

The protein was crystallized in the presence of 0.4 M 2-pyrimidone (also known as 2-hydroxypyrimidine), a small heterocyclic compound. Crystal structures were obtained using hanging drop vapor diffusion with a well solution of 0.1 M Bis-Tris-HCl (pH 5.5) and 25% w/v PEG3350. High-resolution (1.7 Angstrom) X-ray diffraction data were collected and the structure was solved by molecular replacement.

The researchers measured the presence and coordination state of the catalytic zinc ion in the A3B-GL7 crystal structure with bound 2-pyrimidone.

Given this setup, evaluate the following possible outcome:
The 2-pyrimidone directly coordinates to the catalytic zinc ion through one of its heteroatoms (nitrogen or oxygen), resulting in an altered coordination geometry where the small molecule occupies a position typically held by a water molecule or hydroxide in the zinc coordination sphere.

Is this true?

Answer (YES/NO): NO